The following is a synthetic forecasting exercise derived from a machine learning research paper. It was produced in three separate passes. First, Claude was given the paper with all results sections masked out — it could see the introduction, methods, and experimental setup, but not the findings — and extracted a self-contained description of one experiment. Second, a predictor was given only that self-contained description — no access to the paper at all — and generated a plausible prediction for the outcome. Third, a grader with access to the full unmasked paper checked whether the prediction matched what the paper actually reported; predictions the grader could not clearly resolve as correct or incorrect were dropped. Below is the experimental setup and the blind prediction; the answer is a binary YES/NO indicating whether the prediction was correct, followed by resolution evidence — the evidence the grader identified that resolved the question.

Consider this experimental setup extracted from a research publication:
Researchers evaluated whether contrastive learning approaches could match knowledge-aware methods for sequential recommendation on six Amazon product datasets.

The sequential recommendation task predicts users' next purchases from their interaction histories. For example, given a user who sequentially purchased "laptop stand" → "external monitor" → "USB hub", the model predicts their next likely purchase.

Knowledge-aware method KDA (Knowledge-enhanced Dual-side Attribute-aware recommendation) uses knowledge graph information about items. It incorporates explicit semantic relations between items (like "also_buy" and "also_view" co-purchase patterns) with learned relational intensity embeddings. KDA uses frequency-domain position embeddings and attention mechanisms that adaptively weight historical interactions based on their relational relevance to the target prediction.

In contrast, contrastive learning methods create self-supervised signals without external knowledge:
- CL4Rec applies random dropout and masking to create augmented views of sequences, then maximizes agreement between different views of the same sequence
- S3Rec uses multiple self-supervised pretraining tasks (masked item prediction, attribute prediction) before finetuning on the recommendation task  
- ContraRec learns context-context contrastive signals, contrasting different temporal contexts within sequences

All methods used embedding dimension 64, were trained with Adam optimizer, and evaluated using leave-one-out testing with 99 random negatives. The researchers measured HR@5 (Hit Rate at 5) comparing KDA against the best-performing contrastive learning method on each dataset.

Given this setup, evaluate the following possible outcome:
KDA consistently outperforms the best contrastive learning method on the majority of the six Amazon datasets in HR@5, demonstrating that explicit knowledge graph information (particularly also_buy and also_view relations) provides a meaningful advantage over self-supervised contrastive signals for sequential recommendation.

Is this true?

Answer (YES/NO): YES